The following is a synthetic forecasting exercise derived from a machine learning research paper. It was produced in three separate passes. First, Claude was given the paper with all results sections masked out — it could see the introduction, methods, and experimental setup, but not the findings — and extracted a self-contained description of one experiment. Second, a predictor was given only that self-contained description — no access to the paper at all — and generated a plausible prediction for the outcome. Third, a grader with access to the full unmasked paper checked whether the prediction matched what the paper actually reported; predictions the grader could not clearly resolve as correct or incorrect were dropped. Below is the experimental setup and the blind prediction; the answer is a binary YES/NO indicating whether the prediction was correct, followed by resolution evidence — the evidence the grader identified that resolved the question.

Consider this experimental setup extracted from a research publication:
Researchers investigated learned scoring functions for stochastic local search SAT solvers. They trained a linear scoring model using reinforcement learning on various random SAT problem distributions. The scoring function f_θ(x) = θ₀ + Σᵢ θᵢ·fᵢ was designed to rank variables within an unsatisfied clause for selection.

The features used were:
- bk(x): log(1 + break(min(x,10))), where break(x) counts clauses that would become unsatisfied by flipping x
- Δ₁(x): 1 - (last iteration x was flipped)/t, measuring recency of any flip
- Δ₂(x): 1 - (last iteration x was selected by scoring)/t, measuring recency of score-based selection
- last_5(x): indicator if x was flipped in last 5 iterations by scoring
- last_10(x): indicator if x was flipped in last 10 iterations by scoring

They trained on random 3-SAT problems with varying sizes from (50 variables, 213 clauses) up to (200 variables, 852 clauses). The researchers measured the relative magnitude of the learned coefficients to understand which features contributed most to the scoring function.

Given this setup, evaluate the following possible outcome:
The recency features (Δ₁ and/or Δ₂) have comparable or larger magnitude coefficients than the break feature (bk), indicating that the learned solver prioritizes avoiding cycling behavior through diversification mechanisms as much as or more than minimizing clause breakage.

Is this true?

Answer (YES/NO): NO